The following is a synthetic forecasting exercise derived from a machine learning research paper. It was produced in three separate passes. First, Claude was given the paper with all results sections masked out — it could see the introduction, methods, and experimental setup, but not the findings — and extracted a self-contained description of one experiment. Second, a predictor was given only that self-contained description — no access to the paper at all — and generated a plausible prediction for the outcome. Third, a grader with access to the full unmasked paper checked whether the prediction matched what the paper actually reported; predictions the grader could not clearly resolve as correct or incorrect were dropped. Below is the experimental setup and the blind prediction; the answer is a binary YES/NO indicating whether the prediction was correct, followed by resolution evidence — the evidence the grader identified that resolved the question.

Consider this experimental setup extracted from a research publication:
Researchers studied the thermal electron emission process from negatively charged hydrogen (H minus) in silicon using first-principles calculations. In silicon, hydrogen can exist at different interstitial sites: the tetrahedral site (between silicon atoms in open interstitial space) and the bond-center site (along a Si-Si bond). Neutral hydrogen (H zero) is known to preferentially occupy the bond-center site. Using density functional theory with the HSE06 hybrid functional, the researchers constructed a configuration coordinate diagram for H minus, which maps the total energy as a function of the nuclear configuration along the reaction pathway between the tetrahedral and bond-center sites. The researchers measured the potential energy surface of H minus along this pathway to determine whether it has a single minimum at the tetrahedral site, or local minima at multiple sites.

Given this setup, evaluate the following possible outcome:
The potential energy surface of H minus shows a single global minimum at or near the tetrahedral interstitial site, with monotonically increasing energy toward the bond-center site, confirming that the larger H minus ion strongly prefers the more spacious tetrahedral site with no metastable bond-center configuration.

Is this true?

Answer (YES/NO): NO